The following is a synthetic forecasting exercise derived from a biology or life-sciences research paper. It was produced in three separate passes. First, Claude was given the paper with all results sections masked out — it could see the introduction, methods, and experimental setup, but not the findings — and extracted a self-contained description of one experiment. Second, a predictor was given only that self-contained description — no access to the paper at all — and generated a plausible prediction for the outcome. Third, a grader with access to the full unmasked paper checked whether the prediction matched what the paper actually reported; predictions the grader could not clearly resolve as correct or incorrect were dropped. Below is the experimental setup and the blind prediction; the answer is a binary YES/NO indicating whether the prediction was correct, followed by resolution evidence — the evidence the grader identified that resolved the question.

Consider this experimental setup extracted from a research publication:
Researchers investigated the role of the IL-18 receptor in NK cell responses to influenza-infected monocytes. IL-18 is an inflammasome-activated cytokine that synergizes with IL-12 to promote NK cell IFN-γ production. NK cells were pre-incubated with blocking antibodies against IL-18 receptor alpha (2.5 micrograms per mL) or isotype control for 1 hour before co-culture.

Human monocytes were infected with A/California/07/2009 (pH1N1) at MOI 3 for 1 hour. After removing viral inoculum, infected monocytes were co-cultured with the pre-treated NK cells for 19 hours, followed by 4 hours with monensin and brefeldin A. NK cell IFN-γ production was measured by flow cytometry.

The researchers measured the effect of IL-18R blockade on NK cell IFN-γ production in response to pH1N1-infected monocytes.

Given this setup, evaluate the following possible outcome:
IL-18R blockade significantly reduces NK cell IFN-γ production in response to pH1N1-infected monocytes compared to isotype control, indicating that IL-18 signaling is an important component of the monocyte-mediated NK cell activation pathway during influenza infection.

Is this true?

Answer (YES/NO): YES